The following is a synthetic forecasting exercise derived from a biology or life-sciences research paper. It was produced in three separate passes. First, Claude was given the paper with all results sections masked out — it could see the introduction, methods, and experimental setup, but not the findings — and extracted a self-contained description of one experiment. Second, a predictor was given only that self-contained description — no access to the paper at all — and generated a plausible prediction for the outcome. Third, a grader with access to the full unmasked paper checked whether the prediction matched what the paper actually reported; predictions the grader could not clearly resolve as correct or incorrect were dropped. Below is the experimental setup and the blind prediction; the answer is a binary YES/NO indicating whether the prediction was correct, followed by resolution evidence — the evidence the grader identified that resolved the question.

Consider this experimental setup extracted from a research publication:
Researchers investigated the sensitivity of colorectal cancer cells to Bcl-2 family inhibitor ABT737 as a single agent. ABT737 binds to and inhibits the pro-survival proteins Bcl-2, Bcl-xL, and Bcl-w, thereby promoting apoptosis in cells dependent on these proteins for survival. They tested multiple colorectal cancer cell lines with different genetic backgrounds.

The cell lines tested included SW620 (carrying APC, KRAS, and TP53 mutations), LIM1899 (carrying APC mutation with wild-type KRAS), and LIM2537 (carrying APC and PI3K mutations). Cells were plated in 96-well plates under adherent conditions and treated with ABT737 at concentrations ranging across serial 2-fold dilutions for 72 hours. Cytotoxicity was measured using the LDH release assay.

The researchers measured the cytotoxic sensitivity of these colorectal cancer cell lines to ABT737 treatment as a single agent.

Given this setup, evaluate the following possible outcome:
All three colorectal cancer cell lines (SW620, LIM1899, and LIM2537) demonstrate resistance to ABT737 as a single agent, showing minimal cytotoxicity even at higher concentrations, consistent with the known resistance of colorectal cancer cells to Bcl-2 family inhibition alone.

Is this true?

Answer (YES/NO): YES